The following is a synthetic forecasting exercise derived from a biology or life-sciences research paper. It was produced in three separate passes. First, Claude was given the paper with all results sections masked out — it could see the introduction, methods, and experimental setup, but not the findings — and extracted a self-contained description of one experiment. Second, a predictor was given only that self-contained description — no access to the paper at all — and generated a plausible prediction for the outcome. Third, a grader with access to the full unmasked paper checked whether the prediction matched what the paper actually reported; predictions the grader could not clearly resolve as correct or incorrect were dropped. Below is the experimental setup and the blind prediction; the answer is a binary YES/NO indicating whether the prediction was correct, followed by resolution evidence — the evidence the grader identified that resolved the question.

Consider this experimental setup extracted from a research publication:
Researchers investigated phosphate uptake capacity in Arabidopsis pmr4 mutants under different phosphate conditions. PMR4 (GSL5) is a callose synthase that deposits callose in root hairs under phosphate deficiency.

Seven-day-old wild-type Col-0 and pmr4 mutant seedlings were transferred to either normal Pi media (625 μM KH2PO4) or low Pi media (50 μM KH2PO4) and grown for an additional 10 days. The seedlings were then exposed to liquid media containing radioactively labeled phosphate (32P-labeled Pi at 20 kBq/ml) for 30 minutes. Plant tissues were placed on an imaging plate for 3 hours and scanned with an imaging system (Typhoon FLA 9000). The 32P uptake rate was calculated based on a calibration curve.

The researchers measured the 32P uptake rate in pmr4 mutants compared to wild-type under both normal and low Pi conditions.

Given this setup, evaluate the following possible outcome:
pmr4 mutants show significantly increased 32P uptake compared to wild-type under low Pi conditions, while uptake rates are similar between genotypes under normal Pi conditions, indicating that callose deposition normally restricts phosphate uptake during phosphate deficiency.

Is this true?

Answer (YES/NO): NO